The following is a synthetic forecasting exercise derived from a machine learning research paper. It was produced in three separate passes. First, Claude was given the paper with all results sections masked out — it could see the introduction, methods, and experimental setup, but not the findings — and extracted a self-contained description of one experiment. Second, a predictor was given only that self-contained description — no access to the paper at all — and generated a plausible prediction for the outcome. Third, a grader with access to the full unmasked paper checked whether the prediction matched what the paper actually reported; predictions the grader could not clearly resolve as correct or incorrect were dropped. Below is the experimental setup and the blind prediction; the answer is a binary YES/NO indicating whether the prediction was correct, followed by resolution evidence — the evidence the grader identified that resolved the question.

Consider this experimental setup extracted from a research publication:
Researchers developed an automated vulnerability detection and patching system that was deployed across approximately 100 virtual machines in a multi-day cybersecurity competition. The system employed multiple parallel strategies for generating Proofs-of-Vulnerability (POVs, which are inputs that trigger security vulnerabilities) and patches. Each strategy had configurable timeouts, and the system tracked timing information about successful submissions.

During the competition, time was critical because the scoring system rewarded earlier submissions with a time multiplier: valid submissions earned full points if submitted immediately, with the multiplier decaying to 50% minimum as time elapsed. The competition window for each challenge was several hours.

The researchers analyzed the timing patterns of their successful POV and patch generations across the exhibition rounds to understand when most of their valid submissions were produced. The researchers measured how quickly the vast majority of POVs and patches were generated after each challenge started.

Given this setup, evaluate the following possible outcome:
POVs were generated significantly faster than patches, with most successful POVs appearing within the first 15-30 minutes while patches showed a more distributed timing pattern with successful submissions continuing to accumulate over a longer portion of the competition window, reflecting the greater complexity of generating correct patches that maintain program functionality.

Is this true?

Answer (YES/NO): NO